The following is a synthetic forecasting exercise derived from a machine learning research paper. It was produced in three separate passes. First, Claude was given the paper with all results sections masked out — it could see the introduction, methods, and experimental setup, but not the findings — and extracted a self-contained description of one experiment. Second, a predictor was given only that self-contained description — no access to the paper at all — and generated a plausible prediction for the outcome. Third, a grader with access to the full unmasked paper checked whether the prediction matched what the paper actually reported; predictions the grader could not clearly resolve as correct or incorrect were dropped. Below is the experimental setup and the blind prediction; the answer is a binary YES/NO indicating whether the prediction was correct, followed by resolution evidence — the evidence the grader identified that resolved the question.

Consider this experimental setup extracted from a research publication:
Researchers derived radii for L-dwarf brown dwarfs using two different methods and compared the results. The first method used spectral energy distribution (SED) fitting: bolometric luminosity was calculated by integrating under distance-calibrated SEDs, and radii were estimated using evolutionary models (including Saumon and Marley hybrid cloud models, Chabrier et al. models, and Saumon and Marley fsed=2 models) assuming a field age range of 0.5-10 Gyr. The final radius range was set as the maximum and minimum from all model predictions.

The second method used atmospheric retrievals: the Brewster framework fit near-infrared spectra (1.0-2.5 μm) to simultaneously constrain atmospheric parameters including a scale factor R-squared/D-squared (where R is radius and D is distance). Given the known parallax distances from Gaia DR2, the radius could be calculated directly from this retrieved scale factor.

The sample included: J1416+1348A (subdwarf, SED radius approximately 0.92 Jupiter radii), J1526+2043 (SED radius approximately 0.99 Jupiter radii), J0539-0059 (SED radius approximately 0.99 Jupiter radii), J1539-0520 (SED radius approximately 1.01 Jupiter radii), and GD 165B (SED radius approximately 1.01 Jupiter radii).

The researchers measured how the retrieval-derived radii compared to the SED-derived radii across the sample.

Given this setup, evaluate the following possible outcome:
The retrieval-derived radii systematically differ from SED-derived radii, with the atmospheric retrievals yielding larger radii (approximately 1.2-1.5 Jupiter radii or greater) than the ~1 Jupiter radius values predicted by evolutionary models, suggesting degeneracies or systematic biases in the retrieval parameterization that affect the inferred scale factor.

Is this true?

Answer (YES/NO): NO